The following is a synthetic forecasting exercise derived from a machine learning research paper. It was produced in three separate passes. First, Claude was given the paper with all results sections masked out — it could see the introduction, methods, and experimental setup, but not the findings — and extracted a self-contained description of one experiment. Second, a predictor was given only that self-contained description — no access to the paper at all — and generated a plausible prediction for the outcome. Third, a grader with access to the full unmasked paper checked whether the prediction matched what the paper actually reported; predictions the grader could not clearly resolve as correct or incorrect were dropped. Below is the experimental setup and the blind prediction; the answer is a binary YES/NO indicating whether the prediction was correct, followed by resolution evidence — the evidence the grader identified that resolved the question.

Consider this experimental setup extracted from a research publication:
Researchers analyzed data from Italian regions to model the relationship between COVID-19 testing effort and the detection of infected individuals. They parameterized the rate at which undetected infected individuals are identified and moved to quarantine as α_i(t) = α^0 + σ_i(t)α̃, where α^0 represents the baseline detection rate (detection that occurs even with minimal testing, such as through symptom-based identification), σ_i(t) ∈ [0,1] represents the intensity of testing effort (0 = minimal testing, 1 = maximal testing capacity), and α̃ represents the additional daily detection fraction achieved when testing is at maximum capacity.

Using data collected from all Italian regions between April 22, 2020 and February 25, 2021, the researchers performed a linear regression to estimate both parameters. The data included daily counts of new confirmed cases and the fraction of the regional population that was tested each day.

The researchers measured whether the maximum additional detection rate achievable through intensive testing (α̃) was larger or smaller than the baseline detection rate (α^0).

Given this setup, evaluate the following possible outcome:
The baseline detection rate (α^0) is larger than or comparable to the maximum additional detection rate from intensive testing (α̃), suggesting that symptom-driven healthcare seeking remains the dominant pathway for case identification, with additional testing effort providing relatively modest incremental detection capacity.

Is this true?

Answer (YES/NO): NO